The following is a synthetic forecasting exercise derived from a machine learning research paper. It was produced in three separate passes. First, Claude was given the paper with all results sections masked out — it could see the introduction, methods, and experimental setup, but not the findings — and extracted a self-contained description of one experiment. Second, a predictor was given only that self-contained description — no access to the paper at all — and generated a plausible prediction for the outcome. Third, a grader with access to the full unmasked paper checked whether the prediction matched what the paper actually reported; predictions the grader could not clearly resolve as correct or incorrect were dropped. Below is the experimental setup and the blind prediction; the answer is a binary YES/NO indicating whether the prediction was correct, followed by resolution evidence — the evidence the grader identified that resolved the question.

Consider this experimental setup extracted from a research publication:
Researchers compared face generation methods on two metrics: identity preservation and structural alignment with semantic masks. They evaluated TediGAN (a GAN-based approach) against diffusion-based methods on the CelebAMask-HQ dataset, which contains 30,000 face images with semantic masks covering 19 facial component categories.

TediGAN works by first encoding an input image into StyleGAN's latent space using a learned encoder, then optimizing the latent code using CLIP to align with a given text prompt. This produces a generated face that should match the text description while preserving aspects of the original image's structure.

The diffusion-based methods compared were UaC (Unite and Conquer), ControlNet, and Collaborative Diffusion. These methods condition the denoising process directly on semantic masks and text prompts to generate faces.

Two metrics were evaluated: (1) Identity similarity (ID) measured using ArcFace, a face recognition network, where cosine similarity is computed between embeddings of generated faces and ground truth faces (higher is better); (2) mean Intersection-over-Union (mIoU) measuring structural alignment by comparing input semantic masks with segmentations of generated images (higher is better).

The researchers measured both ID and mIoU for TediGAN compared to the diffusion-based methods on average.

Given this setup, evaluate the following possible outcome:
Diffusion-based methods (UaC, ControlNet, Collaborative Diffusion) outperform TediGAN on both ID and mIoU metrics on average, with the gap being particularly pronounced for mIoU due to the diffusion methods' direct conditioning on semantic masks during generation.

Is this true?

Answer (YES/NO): NO